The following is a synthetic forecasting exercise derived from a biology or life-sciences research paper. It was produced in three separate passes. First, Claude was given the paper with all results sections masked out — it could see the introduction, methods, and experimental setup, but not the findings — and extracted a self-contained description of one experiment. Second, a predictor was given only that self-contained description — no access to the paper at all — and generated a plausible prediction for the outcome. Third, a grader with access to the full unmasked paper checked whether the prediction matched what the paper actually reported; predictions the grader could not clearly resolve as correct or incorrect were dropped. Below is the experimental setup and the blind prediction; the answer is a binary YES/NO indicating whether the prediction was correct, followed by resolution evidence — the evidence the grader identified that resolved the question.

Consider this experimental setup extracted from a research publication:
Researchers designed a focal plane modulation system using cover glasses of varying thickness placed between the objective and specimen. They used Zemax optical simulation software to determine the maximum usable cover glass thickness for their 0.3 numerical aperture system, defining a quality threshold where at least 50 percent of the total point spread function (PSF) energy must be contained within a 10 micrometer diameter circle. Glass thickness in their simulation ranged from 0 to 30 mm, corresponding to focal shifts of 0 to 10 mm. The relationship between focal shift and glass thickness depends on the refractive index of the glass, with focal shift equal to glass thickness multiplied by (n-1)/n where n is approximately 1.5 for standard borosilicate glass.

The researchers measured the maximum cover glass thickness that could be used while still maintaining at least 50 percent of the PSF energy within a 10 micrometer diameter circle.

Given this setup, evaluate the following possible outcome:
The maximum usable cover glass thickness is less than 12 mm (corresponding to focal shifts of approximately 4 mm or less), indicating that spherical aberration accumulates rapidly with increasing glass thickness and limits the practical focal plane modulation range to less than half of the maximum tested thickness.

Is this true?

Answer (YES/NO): NO